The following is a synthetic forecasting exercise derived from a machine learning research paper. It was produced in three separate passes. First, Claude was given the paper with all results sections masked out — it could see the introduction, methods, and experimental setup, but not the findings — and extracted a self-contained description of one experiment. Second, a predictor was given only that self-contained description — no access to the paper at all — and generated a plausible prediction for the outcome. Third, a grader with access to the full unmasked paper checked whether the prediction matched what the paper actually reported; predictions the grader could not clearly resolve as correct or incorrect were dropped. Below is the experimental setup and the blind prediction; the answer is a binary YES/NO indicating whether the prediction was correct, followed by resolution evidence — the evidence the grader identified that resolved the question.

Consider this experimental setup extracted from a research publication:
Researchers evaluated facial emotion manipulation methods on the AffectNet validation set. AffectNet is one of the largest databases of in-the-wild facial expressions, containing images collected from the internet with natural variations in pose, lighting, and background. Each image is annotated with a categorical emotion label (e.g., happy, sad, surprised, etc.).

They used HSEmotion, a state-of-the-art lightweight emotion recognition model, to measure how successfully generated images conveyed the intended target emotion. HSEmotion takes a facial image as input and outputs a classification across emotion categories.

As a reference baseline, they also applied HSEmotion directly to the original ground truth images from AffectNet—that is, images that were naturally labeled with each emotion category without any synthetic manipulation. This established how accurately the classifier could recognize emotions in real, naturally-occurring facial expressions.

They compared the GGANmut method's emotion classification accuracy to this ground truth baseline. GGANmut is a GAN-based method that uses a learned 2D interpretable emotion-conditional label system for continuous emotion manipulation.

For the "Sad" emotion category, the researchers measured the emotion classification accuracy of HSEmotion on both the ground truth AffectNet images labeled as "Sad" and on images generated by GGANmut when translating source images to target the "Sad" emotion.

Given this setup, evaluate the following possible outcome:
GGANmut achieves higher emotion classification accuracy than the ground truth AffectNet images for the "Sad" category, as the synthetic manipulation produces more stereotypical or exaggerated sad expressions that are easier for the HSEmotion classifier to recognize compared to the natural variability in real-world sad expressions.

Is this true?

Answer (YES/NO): YES